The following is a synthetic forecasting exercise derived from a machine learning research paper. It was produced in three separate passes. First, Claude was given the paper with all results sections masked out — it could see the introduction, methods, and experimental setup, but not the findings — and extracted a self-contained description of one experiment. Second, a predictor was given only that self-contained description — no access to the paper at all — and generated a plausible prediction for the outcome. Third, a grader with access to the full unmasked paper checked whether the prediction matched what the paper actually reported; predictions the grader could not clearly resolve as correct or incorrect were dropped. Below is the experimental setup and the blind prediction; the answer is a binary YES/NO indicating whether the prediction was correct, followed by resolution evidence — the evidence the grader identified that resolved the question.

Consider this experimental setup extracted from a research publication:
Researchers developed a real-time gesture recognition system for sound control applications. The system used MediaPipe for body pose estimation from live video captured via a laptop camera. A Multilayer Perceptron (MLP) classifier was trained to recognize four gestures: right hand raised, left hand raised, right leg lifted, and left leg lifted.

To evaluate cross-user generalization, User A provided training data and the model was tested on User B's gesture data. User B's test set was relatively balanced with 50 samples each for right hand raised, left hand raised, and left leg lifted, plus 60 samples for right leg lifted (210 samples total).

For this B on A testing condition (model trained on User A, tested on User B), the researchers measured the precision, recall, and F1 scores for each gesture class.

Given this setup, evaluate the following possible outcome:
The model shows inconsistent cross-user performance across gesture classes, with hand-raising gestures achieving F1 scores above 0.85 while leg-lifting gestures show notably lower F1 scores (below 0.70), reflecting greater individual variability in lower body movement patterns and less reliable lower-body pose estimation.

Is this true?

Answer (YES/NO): NO